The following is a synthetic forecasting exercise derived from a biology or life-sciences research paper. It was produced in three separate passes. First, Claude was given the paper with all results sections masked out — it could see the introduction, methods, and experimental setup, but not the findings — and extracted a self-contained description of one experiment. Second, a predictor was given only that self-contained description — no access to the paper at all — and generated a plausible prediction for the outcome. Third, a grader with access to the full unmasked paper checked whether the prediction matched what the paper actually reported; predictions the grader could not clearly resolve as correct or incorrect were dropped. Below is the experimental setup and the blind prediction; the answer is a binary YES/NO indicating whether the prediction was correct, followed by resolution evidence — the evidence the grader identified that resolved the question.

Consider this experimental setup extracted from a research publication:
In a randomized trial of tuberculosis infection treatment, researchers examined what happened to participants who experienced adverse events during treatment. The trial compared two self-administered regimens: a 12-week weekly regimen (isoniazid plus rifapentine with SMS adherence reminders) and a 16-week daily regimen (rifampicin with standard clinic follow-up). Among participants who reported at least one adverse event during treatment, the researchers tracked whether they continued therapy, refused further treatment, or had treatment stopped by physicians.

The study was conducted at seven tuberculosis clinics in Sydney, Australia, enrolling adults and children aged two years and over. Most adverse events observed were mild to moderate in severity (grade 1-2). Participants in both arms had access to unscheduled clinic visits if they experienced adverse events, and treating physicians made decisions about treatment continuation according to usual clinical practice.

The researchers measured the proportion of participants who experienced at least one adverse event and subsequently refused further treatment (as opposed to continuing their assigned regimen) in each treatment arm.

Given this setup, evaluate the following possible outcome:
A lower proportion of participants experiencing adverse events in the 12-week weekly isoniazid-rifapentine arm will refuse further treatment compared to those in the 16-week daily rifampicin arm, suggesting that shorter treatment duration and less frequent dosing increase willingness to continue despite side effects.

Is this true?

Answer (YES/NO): YES